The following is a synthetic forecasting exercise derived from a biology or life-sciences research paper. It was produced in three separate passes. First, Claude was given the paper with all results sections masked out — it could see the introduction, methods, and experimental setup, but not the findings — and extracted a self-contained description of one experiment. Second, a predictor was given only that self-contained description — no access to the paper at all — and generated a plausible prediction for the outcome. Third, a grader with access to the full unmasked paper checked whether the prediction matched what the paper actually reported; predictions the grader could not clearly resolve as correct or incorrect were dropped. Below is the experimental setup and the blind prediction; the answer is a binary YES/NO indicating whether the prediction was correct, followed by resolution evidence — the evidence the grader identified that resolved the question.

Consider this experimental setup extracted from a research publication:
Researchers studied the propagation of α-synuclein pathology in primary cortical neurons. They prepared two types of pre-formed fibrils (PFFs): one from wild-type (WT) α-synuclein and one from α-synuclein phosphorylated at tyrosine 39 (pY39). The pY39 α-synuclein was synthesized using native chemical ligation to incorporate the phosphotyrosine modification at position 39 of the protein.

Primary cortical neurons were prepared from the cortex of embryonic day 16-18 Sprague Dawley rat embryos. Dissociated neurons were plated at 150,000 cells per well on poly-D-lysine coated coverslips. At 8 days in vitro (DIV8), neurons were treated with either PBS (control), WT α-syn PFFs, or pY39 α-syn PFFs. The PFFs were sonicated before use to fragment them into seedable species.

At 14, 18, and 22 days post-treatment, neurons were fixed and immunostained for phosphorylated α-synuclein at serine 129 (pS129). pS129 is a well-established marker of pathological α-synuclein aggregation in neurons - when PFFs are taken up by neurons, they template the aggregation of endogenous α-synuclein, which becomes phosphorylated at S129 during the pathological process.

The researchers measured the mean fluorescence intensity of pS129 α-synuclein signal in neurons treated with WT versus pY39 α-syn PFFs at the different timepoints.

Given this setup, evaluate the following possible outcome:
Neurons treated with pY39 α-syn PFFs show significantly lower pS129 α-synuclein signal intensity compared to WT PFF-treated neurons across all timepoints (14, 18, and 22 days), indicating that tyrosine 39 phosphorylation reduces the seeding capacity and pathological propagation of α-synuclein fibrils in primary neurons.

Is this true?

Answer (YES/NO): NO